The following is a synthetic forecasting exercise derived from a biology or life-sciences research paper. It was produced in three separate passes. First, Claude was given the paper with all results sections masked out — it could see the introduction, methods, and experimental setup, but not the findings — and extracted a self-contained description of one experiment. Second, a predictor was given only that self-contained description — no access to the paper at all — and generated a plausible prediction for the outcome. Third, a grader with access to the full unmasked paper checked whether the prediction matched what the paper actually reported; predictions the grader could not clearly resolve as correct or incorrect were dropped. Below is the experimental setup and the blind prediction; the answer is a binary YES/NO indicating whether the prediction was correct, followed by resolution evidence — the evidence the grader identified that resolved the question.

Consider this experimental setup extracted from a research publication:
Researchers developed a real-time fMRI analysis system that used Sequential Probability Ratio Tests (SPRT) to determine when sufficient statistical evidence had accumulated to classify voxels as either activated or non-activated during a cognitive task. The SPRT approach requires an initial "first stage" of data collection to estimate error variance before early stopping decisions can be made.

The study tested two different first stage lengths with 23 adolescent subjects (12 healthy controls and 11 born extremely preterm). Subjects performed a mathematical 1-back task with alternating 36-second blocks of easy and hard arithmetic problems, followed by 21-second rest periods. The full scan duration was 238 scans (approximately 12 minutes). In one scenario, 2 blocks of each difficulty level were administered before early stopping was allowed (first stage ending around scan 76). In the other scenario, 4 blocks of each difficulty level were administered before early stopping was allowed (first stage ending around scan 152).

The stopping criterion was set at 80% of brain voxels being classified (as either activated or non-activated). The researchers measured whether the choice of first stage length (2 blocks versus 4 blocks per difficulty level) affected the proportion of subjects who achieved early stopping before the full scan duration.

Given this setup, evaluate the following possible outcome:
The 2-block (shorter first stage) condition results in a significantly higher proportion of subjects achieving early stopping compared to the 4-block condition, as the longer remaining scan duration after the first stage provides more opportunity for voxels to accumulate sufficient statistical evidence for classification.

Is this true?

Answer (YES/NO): NO